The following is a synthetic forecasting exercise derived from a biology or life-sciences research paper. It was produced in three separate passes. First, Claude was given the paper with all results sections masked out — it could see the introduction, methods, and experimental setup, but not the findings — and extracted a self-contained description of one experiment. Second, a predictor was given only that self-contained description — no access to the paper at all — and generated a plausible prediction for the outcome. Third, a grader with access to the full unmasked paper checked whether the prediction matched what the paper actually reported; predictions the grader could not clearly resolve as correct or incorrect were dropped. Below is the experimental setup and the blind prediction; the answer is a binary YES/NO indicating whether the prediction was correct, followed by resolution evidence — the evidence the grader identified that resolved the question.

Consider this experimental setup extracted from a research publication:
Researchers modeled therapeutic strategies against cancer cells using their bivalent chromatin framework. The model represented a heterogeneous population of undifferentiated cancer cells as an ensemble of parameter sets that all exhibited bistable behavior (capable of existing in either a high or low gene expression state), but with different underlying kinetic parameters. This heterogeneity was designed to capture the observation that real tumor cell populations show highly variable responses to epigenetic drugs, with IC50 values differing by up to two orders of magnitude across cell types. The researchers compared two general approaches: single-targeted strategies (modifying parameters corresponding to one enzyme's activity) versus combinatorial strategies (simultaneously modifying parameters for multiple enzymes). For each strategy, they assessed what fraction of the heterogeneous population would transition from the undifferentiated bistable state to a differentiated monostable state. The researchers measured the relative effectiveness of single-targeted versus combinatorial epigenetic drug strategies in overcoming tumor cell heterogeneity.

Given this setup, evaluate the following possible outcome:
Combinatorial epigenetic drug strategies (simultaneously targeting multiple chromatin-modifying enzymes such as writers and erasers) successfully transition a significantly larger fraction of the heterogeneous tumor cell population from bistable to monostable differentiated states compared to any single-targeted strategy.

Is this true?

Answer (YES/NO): YES